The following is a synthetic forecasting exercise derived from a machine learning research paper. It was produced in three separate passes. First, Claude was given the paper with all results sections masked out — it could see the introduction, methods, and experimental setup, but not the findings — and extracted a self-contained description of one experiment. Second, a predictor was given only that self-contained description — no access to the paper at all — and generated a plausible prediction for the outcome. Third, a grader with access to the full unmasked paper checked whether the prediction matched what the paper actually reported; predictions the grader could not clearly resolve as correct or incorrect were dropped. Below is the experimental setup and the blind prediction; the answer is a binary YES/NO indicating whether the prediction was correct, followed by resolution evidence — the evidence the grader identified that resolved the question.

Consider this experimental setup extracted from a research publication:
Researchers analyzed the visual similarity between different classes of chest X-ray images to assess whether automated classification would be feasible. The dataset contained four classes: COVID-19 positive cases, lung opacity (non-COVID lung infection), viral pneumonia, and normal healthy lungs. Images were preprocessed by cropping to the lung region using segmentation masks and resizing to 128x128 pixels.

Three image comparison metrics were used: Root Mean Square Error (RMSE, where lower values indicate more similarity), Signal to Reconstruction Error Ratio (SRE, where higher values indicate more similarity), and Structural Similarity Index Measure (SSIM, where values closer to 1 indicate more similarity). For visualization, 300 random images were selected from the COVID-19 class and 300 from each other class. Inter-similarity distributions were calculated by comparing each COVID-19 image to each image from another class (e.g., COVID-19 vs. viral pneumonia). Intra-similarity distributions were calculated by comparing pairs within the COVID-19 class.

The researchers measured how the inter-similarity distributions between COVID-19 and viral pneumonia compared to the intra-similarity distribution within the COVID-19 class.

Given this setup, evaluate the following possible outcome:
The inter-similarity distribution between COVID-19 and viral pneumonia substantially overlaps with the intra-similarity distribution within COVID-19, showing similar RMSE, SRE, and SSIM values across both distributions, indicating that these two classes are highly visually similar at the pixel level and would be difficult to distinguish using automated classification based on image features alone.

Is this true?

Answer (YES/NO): NO